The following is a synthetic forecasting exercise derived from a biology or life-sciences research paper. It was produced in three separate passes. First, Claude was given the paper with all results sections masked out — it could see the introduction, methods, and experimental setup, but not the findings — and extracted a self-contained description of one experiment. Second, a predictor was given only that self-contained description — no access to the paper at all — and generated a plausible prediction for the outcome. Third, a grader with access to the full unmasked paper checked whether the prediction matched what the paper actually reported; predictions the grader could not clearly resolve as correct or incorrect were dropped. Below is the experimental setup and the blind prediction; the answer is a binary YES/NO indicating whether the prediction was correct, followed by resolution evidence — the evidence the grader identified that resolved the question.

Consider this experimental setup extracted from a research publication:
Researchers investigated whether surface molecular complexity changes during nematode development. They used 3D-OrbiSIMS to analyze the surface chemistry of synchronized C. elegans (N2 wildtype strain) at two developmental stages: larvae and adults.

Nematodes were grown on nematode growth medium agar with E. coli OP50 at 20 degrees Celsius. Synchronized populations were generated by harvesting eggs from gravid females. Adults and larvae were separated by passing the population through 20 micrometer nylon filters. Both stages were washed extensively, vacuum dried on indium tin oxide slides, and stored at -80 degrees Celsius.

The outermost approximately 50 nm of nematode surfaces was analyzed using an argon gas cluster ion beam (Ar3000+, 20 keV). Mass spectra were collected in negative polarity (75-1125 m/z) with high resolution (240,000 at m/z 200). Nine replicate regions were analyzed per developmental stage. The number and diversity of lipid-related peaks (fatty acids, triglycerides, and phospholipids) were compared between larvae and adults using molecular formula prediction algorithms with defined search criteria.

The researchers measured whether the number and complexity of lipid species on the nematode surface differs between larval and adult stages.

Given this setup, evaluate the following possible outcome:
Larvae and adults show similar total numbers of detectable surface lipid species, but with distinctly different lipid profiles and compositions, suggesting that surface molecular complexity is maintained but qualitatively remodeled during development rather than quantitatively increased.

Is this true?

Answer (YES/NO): NO